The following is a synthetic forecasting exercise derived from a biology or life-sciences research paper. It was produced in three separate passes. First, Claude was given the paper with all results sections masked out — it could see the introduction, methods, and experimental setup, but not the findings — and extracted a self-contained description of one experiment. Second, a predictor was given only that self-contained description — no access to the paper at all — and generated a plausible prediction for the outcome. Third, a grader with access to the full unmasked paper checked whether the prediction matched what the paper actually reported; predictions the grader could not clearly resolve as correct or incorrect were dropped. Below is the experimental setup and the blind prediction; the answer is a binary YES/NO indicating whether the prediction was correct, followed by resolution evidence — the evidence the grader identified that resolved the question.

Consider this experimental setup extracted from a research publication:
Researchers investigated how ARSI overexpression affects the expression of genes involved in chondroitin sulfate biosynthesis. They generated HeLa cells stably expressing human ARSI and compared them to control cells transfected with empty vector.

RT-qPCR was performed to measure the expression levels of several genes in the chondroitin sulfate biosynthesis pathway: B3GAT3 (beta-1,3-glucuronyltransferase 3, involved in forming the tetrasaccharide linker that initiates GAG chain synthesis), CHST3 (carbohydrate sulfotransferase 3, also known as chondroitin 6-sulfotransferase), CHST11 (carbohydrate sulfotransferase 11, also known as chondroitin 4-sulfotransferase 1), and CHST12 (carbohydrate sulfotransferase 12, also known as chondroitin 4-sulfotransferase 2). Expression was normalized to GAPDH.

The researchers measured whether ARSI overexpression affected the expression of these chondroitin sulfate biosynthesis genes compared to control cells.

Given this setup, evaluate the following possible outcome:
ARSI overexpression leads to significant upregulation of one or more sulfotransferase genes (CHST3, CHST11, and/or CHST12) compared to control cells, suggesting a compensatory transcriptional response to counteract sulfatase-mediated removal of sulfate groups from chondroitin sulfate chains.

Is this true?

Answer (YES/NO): NO